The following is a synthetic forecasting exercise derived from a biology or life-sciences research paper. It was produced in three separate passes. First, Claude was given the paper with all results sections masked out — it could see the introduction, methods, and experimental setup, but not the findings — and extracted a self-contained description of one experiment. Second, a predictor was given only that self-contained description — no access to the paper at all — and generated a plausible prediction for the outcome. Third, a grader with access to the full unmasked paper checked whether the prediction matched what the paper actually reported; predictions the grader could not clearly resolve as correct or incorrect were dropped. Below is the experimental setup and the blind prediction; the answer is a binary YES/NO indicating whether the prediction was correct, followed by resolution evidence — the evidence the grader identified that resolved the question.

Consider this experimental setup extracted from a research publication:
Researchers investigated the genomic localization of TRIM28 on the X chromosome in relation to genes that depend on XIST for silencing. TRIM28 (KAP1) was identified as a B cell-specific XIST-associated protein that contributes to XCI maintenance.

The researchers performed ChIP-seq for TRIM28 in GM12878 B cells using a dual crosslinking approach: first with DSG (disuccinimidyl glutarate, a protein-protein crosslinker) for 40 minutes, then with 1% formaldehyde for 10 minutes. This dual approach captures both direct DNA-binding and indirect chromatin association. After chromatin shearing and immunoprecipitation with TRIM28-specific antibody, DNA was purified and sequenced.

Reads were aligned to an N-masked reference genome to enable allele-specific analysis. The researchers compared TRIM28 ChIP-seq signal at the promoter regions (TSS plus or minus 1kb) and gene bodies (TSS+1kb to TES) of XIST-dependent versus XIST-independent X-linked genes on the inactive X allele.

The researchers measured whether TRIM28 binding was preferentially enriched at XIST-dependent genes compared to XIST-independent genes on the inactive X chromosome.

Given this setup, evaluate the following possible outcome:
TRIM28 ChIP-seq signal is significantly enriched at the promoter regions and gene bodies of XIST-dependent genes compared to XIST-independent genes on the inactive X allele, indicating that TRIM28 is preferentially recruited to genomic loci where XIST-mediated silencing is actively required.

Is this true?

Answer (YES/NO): NO